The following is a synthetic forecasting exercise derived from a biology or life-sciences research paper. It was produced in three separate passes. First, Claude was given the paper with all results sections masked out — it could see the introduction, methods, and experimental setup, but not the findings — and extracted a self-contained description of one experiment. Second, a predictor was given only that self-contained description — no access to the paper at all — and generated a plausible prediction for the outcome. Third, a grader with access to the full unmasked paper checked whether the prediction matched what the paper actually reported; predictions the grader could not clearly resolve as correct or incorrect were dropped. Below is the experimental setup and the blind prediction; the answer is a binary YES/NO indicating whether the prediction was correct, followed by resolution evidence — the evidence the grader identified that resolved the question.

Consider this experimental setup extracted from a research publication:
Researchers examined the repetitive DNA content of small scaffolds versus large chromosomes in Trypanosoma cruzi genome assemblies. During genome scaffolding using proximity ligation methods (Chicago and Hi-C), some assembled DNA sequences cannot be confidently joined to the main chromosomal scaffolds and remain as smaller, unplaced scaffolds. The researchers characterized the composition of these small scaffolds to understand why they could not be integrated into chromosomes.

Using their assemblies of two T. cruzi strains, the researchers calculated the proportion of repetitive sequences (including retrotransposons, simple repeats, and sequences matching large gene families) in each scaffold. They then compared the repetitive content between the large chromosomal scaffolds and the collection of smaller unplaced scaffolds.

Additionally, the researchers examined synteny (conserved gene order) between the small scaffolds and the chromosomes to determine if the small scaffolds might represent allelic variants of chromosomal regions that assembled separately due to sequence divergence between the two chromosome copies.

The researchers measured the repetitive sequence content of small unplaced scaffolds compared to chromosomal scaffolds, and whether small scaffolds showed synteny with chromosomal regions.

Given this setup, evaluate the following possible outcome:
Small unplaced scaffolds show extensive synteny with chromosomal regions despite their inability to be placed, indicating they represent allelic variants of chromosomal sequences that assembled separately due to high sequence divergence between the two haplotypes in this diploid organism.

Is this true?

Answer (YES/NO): NO